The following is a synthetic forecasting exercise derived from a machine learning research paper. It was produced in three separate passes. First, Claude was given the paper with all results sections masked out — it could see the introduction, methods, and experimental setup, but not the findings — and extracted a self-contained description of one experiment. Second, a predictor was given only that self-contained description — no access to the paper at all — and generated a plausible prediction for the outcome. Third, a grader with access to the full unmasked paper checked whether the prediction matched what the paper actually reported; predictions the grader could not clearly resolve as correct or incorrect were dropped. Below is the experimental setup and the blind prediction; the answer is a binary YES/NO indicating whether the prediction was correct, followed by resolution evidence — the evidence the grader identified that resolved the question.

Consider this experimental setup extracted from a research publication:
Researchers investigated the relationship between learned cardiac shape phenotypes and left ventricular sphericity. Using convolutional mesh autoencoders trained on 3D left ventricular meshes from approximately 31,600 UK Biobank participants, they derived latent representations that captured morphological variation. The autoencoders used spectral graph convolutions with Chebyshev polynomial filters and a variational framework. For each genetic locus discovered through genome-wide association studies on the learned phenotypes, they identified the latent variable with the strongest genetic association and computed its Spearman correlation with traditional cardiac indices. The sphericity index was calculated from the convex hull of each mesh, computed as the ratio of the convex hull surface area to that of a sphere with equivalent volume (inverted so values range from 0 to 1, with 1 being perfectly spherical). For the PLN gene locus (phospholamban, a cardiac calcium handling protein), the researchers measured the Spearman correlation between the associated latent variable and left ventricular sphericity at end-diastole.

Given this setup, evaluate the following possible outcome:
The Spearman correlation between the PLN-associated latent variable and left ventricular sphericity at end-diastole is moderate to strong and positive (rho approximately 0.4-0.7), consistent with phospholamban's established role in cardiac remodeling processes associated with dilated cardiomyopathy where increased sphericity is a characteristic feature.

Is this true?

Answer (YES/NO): YES